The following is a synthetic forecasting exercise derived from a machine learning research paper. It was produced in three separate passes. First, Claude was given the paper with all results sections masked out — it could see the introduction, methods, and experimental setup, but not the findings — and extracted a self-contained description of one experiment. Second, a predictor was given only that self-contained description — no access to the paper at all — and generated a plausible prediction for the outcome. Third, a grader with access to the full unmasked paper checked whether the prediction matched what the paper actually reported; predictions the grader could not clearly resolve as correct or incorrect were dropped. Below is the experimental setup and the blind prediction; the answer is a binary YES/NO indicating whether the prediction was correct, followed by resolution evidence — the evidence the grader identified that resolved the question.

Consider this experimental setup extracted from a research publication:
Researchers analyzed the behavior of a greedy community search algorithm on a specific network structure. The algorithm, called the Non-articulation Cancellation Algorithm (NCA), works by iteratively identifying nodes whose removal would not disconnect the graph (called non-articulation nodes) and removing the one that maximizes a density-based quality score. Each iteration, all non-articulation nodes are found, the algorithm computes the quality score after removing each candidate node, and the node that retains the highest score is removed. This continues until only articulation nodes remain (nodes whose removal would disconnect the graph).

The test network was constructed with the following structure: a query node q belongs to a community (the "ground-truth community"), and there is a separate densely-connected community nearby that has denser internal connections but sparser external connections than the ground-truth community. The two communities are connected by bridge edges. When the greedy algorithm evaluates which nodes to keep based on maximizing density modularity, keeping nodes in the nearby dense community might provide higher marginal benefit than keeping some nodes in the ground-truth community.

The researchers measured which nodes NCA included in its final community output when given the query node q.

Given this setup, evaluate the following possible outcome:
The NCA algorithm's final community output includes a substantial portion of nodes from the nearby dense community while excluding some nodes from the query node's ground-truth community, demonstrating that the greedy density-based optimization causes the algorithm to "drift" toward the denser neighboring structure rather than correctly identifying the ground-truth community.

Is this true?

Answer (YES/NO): YES